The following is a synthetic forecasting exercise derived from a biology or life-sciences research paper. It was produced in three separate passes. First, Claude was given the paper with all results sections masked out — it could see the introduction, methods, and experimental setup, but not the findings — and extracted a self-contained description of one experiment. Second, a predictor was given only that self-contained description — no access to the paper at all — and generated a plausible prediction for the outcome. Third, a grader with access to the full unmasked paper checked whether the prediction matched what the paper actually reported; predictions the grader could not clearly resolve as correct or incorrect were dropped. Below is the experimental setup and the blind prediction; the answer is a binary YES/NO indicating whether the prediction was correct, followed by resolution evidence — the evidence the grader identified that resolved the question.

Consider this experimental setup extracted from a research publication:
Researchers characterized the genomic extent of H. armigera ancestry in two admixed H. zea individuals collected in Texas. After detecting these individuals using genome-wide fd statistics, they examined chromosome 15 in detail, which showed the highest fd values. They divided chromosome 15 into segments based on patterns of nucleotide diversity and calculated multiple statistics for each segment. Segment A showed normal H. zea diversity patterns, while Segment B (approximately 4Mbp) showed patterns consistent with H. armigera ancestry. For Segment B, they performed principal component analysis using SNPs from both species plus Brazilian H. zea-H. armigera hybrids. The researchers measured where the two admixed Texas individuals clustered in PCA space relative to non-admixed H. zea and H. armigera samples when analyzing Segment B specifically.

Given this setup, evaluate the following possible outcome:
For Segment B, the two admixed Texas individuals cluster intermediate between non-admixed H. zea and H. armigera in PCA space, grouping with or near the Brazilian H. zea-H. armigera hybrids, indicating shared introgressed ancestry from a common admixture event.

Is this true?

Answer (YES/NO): YES